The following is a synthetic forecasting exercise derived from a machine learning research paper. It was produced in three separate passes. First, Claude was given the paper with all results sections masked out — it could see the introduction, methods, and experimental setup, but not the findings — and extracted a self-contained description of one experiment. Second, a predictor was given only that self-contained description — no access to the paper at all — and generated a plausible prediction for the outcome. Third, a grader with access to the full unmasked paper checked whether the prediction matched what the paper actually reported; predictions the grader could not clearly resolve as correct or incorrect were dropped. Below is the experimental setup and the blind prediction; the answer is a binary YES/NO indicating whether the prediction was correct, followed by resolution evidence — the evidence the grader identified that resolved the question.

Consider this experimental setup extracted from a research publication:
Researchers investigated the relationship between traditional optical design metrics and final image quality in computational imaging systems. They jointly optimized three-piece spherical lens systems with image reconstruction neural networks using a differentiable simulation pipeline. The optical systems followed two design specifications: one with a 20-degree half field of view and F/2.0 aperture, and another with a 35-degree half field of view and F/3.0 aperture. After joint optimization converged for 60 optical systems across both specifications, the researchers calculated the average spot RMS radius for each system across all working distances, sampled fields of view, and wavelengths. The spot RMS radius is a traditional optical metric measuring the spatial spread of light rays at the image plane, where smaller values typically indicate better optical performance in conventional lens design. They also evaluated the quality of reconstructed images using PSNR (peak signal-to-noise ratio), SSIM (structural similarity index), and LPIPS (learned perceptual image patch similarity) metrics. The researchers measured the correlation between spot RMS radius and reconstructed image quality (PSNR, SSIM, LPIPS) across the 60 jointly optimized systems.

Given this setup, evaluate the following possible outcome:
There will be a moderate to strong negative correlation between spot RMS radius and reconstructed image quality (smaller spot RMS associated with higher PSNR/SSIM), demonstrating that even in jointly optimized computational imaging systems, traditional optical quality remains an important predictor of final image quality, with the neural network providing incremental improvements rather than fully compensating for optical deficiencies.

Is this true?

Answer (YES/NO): NO